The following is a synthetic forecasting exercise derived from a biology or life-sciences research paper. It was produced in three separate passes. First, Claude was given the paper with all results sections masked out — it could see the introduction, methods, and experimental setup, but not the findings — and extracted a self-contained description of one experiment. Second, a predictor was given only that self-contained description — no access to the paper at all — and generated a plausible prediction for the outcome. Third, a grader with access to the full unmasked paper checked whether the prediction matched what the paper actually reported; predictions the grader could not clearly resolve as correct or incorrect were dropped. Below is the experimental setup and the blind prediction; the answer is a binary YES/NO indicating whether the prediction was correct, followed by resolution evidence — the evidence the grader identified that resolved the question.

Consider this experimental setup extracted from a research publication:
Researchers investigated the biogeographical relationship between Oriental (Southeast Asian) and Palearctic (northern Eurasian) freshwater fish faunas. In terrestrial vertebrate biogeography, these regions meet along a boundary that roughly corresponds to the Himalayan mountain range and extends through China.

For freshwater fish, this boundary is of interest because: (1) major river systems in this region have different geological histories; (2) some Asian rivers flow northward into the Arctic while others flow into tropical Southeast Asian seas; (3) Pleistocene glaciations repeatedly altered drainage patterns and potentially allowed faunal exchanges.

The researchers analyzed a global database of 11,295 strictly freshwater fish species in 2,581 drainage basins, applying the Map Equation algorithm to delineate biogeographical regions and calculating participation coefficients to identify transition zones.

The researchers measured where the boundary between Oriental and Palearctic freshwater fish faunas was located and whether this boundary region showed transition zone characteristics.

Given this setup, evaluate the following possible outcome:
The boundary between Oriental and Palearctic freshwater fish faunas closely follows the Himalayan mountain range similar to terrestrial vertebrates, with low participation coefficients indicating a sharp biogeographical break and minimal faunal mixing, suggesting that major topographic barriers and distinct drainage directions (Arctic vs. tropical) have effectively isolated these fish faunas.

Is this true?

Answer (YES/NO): NO